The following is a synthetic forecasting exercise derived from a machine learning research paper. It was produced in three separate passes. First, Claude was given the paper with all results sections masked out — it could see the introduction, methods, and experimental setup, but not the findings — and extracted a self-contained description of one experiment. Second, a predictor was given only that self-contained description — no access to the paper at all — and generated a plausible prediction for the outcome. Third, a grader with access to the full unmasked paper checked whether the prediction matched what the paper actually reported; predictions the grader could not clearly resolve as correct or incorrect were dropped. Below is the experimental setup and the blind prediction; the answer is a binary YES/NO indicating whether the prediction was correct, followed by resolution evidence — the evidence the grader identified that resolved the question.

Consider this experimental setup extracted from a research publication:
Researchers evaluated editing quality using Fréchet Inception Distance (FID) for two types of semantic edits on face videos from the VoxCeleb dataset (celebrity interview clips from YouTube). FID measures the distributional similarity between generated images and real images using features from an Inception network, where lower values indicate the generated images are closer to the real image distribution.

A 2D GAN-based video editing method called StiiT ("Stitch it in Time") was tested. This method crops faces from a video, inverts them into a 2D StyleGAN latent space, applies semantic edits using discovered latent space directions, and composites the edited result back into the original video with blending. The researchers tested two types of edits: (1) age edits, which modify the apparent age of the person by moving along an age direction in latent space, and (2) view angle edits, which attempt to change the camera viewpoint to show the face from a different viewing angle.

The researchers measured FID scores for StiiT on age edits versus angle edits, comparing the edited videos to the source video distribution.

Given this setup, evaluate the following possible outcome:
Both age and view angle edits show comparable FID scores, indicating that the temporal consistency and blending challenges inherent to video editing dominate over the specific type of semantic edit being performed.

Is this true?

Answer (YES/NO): NO